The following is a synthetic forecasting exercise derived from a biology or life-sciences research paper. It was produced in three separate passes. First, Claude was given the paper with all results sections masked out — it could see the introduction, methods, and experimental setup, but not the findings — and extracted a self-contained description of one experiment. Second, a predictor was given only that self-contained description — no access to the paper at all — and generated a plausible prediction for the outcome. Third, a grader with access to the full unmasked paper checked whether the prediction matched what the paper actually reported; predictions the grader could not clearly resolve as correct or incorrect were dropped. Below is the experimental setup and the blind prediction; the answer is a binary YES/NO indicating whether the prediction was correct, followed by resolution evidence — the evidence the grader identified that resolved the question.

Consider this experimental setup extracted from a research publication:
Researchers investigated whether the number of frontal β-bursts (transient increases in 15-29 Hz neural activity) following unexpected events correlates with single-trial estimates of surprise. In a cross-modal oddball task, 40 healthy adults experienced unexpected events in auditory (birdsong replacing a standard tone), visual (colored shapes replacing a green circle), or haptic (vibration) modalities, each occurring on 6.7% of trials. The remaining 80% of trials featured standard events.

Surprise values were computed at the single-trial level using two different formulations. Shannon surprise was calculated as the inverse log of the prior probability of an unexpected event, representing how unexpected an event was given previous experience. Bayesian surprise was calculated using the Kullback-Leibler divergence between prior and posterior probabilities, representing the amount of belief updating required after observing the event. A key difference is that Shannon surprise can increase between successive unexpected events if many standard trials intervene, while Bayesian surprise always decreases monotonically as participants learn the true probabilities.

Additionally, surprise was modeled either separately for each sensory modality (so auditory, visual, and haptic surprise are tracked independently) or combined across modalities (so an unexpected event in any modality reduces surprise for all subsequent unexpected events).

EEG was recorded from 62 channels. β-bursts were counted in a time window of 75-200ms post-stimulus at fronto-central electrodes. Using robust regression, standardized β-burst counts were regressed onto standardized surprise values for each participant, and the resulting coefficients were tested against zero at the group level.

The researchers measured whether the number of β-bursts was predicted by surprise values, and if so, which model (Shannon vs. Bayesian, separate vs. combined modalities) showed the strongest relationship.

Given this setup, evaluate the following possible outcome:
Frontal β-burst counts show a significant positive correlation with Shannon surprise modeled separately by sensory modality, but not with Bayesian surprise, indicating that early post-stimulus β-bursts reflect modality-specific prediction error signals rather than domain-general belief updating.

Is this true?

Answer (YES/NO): YES